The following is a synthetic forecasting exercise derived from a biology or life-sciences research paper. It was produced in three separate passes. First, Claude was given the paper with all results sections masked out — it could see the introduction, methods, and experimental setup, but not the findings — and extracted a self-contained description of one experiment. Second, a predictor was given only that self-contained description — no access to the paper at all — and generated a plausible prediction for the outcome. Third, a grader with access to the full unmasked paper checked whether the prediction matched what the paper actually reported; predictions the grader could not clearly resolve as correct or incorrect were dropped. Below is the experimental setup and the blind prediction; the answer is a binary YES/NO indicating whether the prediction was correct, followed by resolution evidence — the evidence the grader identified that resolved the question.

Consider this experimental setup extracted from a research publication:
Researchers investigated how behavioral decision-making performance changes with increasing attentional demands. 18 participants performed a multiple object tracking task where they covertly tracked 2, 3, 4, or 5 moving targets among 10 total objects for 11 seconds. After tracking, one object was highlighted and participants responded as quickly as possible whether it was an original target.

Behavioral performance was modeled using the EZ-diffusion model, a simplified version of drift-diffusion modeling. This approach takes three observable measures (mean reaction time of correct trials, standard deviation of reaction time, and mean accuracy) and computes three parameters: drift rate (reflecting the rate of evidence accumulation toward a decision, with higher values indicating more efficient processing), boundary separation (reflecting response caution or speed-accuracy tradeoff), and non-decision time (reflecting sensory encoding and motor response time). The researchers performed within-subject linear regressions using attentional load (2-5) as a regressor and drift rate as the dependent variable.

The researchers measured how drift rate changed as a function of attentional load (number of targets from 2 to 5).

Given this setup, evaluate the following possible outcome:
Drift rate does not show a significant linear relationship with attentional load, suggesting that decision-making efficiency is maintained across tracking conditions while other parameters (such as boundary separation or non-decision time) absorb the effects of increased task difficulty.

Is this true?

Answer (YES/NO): NO